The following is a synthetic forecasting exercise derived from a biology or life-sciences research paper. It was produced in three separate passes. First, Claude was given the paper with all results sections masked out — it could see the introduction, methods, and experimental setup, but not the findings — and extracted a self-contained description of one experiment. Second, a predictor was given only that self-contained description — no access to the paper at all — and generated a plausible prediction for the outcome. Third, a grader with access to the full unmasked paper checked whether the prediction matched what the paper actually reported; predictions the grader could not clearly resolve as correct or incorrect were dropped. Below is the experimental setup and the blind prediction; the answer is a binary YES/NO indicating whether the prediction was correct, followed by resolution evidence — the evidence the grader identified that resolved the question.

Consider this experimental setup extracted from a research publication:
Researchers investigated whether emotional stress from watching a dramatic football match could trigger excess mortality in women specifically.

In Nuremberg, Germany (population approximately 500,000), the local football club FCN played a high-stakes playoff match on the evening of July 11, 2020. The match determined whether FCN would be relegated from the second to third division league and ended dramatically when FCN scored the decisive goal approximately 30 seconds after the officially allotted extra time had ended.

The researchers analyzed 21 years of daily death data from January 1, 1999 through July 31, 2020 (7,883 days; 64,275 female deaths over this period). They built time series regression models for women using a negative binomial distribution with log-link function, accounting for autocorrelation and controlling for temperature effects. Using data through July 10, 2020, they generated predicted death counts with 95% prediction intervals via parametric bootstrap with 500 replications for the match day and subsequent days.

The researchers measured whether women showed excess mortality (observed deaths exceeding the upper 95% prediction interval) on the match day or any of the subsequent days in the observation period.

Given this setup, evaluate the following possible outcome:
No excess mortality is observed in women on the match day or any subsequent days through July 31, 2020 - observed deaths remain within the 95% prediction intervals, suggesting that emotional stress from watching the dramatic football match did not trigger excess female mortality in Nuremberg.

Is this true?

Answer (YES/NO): NO